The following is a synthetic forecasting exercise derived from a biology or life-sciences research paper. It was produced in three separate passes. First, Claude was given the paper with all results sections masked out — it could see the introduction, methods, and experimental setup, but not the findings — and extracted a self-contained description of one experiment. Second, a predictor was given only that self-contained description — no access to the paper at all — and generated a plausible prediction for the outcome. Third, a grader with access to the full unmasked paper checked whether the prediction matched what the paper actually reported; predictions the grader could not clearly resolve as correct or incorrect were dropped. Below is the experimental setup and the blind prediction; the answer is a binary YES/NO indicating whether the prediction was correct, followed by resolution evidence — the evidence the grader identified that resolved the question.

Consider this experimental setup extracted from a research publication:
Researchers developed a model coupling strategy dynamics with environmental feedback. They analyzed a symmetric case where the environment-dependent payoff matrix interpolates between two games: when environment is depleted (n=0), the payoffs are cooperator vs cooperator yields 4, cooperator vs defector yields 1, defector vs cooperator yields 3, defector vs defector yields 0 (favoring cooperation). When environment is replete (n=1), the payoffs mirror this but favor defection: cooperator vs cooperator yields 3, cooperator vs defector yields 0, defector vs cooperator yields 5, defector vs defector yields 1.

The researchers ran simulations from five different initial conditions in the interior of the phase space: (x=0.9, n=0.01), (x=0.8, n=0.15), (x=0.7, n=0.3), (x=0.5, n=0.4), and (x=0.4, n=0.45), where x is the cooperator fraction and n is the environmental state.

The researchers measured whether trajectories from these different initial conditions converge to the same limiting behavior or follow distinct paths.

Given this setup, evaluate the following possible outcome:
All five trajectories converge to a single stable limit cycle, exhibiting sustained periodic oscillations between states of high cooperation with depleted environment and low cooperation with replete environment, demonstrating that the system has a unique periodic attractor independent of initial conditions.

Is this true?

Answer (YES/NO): NO